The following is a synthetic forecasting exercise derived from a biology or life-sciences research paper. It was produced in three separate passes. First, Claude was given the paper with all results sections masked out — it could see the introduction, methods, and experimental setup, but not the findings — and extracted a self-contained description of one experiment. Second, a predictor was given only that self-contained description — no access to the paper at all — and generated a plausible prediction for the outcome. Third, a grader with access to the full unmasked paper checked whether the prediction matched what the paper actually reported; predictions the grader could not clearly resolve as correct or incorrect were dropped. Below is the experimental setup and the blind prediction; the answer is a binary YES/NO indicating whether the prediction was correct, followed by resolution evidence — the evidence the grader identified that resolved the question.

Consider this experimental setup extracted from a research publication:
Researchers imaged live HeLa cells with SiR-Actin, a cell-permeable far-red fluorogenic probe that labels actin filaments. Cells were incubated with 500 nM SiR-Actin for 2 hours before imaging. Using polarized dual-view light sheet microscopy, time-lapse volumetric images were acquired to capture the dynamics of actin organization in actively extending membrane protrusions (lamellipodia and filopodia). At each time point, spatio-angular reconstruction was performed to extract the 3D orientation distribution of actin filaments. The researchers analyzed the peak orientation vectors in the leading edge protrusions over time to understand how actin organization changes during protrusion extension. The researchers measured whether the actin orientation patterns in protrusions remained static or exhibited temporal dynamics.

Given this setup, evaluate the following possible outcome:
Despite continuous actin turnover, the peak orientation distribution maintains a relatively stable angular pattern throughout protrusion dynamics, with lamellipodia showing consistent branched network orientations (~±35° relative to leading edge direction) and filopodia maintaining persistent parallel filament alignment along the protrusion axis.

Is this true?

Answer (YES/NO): NO